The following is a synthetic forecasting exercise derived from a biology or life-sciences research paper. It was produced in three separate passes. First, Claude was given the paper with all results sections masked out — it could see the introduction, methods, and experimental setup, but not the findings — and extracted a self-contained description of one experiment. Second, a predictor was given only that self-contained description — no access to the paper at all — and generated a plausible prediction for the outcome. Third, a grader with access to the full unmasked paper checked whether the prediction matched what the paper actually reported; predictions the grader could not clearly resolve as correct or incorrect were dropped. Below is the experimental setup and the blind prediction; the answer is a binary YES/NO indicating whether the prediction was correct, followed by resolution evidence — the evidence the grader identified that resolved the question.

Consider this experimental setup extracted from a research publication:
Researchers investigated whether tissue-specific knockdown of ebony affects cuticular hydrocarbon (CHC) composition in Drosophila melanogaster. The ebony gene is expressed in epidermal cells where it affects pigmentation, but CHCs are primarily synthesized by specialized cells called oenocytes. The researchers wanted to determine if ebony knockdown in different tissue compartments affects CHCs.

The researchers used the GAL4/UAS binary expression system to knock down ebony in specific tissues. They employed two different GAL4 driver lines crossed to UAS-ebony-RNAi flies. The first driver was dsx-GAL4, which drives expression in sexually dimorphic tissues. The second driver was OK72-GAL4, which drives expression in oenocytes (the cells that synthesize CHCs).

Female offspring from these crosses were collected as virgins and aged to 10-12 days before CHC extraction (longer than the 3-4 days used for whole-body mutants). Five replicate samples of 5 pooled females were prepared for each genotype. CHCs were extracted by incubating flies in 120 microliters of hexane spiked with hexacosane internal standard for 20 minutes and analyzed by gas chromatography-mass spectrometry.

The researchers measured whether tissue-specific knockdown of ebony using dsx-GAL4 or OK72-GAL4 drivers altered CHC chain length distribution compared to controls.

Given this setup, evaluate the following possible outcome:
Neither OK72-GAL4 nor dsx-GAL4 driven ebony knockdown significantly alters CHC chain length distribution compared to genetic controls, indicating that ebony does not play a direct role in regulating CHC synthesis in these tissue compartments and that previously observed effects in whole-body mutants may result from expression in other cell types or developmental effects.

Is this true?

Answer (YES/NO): NO